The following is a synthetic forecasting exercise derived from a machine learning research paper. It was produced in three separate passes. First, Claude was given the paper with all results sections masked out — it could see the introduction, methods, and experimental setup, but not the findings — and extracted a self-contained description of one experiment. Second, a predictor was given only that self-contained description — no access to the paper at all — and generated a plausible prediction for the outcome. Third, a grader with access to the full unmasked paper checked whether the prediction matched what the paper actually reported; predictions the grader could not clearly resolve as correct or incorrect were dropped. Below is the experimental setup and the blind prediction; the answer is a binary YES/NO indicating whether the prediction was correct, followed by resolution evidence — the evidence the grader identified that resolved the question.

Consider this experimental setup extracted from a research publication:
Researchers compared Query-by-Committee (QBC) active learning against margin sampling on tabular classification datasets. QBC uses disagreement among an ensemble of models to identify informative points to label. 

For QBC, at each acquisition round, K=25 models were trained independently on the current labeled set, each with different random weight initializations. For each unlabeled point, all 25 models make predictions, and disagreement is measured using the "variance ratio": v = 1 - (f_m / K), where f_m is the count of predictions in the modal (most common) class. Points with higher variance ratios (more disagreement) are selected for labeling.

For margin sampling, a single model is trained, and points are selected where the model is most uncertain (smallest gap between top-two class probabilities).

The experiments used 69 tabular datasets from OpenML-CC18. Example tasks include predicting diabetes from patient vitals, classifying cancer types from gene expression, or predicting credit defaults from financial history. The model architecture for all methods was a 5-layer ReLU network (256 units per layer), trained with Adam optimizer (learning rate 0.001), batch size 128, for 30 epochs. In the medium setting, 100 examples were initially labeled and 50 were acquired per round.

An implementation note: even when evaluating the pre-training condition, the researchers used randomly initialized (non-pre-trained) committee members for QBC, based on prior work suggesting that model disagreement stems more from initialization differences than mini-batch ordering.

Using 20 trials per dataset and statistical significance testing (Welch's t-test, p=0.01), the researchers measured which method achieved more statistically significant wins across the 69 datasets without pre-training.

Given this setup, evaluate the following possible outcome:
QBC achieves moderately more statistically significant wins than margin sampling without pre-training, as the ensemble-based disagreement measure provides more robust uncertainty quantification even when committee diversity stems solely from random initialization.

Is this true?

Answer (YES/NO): NO